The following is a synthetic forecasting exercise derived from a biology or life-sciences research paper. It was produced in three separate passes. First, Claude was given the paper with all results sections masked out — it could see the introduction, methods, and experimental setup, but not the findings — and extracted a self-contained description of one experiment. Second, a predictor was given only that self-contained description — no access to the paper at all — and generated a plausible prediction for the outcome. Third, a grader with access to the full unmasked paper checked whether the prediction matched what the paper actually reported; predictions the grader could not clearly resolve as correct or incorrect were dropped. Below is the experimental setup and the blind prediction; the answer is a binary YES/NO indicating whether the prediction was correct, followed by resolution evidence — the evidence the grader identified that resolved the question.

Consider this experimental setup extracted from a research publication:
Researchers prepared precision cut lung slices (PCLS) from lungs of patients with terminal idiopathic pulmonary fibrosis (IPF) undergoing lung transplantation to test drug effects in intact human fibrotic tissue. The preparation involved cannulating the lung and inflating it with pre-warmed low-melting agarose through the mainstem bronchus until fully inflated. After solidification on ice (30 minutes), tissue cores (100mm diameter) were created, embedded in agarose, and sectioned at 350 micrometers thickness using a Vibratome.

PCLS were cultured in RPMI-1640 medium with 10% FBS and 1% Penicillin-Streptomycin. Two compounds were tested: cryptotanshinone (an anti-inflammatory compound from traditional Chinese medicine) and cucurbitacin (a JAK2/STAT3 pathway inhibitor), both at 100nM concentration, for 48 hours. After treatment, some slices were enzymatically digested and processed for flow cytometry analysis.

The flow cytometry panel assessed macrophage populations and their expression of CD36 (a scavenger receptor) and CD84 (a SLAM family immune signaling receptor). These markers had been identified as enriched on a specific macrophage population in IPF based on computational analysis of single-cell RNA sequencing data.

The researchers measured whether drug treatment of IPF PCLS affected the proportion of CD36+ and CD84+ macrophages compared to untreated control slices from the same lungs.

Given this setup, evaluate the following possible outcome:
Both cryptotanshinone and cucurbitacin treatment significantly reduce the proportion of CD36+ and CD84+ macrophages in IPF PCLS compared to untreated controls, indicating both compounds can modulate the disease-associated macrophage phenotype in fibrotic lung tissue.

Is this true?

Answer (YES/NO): YES